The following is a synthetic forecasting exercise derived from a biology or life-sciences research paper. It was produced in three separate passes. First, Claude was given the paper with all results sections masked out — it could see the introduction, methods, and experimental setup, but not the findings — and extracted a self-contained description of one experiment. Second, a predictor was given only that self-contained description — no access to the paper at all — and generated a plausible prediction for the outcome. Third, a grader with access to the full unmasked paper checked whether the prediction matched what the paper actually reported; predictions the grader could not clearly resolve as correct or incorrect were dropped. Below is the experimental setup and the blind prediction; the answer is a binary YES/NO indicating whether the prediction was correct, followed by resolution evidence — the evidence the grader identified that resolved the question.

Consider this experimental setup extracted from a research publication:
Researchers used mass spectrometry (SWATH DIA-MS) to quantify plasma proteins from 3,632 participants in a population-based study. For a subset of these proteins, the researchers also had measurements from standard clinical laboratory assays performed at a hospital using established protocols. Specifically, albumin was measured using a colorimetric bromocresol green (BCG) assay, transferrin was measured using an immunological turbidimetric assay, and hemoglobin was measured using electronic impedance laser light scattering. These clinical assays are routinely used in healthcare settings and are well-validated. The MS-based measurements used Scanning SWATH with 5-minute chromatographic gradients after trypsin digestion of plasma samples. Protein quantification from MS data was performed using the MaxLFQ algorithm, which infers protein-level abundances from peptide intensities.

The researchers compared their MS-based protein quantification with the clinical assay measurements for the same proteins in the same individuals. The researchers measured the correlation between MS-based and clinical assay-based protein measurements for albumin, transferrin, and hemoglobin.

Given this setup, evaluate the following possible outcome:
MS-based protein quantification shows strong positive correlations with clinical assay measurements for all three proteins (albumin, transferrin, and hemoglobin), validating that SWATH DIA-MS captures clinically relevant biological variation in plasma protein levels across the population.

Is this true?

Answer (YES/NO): NO